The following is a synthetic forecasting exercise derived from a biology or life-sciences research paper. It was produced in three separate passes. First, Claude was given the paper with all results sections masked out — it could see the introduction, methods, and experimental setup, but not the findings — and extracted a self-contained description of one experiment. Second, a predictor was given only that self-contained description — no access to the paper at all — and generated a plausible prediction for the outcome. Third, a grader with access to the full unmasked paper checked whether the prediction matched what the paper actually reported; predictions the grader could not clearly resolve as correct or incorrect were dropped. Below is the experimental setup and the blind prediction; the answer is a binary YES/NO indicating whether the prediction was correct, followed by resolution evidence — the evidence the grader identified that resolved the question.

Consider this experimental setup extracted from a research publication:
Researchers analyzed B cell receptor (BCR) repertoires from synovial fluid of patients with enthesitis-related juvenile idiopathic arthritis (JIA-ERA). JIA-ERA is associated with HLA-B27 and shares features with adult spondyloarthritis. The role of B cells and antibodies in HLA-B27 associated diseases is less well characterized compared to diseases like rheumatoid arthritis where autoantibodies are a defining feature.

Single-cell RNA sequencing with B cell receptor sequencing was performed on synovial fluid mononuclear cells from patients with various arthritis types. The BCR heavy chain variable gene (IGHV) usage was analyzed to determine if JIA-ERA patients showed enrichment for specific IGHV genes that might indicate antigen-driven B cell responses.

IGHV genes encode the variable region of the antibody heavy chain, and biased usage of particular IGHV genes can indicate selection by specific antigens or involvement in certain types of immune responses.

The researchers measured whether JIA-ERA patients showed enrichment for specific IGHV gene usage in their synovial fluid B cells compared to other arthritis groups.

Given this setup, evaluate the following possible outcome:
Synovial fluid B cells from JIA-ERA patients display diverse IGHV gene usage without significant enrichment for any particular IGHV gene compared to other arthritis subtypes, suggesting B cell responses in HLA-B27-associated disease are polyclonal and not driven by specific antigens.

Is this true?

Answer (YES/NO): NO